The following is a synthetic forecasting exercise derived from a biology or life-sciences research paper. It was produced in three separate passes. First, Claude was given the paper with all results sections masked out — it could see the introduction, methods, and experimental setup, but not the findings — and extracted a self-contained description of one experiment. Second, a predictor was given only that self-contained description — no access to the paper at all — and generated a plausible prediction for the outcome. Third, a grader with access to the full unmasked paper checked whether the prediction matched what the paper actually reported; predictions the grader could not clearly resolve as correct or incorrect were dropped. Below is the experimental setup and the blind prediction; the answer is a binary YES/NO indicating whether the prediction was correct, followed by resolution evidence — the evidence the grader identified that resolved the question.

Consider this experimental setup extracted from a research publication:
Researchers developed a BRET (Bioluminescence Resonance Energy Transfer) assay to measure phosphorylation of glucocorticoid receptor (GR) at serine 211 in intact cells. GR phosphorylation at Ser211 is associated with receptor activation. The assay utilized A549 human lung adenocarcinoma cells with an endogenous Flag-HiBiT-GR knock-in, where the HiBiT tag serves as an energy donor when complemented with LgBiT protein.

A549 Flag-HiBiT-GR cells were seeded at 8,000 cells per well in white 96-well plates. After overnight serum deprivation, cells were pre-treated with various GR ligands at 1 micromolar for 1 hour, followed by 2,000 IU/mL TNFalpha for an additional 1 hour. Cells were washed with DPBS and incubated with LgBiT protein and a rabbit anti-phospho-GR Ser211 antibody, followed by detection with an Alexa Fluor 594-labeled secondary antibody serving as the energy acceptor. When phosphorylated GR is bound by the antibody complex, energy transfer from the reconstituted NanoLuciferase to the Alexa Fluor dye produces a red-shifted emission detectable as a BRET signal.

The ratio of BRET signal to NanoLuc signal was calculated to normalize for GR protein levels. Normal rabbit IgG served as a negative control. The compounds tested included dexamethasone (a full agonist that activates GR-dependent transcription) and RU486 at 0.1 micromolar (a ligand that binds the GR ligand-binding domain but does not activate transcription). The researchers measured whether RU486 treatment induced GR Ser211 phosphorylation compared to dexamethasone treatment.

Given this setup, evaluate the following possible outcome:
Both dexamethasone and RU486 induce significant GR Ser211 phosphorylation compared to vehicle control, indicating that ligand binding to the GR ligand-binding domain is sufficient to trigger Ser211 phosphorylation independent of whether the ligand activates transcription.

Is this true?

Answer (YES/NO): YES